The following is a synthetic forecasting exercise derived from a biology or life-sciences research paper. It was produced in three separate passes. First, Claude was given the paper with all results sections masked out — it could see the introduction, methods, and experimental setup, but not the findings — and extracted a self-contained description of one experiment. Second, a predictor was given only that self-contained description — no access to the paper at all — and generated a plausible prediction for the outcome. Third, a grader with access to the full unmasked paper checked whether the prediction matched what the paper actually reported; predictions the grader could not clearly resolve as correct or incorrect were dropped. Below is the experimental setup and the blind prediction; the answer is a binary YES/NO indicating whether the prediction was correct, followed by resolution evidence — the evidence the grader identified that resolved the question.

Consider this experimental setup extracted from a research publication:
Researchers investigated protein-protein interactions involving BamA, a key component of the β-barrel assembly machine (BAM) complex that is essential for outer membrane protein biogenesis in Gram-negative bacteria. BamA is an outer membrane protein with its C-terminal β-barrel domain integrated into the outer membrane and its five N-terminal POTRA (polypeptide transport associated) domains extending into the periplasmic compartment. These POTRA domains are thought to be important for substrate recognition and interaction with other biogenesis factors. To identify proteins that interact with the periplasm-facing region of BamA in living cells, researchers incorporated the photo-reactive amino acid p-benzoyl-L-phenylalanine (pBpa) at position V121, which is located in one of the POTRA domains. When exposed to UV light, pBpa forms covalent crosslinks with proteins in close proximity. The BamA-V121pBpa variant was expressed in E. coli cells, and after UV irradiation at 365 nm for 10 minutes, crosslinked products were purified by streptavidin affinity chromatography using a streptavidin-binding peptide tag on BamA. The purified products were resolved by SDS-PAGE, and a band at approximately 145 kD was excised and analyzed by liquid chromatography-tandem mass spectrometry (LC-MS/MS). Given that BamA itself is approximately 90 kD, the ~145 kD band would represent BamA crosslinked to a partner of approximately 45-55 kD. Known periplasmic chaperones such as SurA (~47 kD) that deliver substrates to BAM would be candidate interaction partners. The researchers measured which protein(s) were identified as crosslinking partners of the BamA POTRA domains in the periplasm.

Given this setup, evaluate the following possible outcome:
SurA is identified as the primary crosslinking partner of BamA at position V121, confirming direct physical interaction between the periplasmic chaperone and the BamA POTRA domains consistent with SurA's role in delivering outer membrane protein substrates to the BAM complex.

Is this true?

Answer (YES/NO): NO